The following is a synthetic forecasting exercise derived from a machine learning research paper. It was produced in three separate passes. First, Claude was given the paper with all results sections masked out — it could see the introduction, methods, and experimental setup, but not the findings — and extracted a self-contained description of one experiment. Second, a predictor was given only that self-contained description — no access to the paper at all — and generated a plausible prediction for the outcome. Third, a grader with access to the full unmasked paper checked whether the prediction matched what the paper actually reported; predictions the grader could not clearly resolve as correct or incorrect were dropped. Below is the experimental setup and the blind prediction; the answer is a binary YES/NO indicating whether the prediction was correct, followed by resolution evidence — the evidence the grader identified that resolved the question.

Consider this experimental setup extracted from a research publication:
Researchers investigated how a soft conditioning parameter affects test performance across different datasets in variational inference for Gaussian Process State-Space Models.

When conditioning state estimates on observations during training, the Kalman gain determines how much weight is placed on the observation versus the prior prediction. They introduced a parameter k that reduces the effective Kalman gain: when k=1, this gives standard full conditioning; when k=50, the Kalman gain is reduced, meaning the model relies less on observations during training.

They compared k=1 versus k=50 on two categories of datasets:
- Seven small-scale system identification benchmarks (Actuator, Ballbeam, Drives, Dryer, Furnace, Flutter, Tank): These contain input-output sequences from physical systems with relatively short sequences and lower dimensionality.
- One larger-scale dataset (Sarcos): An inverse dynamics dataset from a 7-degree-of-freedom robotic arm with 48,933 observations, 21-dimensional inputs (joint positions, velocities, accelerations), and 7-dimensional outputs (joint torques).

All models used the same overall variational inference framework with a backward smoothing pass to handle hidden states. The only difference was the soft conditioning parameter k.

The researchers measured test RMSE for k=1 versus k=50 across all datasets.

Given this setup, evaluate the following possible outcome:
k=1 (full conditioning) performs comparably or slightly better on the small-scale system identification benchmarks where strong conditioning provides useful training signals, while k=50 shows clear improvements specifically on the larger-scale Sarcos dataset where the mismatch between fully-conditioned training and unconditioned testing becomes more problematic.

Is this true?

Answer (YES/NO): YES